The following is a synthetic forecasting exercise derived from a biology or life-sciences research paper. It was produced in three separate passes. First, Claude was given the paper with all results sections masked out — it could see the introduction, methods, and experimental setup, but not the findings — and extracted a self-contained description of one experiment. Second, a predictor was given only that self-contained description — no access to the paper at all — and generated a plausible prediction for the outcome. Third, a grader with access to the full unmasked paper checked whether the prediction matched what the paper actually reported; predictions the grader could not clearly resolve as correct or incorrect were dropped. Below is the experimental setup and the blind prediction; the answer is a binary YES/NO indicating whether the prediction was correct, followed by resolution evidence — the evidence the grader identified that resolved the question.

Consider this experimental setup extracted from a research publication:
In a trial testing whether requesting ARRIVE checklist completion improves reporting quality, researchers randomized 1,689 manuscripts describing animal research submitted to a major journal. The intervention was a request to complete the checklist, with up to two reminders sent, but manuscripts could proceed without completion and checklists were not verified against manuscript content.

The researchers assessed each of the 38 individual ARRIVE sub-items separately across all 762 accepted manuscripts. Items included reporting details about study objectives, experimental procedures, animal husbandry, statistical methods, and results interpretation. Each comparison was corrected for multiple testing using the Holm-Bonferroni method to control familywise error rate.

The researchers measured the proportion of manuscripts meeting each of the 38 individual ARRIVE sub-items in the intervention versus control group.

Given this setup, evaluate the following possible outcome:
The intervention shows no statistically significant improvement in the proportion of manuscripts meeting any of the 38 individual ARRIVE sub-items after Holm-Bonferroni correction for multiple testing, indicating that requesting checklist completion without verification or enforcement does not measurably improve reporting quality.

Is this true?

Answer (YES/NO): NO